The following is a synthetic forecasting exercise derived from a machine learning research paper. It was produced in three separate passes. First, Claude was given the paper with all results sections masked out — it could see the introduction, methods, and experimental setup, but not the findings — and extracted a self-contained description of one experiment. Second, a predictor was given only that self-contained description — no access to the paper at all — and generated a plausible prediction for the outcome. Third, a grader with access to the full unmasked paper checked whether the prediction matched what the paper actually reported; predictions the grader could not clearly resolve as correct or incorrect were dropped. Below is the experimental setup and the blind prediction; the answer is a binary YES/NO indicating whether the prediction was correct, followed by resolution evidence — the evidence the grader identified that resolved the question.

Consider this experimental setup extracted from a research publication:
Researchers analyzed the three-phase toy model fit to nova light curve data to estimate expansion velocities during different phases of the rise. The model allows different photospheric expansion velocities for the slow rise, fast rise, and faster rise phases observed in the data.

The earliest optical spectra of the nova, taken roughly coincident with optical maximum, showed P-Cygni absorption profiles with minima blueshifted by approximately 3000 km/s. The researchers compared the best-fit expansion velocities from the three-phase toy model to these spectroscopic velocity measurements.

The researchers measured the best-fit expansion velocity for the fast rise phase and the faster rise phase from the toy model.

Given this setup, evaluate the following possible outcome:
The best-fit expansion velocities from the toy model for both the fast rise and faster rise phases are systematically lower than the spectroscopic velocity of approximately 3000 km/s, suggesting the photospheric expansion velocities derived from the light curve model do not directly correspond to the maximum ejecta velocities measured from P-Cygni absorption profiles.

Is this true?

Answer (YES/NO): NO